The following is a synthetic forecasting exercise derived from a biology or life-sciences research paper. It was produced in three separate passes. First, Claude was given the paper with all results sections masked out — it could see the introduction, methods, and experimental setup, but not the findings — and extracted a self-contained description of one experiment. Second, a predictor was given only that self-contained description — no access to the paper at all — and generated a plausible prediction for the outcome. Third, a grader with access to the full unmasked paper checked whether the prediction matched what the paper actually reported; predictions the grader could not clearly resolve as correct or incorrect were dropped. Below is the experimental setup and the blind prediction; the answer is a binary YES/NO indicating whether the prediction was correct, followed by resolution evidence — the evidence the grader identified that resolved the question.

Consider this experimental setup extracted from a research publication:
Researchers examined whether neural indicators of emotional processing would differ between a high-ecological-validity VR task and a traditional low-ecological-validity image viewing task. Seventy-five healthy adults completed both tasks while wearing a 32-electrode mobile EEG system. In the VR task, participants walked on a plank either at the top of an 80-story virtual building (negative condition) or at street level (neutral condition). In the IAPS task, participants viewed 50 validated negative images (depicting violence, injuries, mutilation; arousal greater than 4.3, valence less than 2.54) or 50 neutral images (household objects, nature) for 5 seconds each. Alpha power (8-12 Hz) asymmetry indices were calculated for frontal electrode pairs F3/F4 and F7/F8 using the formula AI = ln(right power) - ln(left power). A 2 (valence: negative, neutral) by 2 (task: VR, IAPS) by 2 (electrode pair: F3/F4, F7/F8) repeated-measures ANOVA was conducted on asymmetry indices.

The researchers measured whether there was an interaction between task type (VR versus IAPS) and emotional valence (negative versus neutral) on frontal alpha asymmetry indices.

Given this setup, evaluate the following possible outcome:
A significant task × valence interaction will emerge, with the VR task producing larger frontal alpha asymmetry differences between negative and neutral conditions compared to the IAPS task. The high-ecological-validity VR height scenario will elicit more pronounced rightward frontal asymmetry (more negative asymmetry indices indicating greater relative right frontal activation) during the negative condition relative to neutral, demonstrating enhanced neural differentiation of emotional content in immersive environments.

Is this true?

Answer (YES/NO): NO